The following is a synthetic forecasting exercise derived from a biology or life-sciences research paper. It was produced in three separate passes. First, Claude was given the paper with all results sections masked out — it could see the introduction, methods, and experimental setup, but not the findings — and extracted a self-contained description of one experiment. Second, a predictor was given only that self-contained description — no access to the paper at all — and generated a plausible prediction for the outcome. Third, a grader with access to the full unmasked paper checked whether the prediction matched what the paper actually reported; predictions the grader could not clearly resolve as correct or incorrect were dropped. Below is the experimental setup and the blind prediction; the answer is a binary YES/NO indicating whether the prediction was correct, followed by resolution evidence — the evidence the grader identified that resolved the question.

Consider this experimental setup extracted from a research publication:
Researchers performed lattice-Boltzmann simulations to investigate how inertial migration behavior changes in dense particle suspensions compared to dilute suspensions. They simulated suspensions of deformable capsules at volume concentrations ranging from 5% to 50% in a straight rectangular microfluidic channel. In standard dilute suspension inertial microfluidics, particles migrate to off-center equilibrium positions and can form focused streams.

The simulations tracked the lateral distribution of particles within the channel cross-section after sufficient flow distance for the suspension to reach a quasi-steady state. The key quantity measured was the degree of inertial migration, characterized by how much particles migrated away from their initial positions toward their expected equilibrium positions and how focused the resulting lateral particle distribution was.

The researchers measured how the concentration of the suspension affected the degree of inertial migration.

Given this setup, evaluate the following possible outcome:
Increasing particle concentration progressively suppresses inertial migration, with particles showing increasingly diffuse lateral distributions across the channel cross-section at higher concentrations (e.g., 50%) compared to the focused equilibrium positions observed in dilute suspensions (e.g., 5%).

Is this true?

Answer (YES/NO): YES